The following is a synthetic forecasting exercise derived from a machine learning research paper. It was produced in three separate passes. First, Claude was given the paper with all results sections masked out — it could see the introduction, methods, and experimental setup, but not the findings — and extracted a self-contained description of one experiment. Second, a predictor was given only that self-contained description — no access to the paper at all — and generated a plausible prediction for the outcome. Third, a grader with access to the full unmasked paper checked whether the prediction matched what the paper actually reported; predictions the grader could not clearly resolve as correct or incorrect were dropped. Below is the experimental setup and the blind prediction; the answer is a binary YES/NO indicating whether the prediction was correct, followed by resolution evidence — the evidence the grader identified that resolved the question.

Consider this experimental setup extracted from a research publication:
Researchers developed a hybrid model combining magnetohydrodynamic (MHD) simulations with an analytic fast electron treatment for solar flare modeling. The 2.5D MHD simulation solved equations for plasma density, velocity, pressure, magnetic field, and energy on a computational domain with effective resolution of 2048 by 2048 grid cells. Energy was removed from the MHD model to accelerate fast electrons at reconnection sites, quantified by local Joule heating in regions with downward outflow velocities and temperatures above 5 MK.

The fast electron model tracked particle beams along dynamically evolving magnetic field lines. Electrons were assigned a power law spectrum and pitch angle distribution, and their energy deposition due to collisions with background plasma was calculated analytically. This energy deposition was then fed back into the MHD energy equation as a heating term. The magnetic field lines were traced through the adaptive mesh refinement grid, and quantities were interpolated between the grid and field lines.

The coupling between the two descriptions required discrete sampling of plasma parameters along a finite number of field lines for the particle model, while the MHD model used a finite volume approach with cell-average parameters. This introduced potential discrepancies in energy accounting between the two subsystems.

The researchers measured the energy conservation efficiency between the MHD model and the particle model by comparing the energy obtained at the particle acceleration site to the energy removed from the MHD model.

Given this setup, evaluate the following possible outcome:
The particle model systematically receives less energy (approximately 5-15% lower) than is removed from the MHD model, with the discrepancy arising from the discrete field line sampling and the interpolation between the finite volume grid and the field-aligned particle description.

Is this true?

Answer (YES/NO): NO